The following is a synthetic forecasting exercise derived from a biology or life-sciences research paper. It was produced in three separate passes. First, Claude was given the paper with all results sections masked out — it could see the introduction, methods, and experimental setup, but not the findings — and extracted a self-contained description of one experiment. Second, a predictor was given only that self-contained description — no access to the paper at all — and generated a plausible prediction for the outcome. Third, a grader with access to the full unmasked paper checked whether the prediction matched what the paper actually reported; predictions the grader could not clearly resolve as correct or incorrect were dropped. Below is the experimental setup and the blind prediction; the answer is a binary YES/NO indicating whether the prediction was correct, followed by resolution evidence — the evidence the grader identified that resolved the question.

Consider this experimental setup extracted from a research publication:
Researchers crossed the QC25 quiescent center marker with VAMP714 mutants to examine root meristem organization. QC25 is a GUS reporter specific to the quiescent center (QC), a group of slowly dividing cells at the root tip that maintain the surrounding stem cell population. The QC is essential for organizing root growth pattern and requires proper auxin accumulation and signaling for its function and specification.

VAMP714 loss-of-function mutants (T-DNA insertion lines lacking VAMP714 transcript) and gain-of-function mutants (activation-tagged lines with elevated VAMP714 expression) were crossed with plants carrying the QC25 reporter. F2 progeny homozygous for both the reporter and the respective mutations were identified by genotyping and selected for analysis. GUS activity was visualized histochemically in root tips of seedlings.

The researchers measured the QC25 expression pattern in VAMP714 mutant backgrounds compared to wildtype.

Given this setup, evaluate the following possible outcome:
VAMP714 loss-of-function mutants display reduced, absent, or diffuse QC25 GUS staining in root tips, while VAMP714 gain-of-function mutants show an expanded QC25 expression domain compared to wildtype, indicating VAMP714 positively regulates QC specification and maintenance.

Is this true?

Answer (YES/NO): NO